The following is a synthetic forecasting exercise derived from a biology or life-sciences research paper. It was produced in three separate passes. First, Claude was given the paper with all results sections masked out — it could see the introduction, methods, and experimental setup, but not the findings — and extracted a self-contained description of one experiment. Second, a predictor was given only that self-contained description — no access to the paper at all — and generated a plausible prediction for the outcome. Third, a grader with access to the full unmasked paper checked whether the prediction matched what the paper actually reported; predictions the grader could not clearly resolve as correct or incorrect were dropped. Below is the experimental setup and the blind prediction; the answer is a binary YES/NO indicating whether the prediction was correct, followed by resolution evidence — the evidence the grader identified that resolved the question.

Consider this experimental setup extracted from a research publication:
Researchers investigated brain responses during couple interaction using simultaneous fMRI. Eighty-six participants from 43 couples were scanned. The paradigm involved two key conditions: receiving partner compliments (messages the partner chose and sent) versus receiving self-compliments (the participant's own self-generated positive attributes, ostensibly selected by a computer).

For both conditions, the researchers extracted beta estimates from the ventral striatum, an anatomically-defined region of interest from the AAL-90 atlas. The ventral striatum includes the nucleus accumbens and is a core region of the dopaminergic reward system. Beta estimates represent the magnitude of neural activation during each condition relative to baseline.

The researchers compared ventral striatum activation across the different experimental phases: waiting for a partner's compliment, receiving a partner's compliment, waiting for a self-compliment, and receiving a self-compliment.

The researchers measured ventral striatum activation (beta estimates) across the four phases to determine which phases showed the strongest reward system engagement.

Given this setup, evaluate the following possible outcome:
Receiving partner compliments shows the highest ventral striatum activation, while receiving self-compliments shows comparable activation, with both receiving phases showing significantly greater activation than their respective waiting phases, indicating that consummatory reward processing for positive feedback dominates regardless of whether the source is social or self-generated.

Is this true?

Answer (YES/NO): NO